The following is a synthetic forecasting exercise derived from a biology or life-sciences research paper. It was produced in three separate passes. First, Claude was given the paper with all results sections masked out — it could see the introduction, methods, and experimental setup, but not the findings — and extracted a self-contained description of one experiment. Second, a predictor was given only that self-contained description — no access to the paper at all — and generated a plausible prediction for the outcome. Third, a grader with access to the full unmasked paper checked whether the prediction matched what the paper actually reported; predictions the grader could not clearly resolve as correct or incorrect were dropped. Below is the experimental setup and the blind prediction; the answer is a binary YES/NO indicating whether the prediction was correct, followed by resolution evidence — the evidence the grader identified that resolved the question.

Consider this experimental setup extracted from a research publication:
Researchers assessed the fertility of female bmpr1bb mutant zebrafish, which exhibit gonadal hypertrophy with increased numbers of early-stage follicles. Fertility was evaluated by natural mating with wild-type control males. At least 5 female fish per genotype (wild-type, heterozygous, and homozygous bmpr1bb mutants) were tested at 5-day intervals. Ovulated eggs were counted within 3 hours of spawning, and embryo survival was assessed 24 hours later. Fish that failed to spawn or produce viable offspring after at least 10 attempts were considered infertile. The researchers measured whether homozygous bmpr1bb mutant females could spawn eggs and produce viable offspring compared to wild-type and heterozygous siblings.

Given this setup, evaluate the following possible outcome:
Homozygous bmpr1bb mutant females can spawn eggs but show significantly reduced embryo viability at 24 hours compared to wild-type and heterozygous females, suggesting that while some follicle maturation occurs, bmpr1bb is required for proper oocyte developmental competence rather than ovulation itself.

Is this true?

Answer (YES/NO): NO